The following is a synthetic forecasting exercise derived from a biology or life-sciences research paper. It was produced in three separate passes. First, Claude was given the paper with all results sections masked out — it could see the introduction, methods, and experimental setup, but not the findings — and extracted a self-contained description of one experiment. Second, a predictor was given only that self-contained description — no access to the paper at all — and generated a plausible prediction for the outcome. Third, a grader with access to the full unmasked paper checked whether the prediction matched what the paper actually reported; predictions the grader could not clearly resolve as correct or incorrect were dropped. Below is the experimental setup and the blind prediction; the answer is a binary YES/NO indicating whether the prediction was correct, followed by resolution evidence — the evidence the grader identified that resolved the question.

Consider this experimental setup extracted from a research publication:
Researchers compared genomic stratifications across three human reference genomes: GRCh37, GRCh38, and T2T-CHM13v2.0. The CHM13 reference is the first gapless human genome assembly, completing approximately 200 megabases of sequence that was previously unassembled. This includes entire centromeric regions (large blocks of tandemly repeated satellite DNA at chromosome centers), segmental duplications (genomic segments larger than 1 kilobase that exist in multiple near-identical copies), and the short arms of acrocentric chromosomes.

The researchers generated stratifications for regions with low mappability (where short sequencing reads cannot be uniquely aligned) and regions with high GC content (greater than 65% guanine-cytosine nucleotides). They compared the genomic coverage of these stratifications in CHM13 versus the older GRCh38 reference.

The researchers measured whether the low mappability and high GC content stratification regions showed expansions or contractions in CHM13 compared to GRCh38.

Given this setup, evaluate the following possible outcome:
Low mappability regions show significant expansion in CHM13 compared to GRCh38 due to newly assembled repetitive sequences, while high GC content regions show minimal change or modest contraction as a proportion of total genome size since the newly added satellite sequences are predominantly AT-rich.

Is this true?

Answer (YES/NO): NO